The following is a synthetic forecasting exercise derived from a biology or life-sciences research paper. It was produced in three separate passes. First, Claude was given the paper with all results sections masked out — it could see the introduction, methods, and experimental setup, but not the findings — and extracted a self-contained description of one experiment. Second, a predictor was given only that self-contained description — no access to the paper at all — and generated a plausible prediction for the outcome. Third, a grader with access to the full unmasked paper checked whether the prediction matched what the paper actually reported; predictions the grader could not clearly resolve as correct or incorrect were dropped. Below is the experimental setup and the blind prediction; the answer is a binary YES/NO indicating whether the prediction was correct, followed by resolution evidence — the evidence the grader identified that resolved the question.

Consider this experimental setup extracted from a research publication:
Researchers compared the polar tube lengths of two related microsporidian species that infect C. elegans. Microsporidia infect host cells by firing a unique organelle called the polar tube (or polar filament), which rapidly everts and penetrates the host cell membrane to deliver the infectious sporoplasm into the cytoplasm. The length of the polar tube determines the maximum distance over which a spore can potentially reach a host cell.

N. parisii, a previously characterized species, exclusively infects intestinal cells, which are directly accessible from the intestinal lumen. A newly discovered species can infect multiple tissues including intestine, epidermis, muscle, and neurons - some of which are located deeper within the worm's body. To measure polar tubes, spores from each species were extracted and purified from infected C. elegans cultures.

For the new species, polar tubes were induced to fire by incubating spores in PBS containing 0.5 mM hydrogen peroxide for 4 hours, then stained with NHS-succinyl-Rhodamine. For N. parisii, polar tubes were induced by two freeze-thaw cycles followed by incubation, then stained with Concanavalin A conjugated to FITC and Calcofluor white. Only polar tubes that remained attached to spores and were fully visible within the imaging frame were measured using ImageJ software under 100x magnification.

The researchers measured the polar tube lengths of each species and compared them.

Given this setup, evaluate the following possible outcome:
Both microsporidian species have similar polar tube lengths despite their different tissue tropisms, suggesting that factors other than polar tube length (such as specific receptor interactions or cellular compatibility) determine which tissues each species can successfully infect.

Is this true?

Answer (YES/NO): NO